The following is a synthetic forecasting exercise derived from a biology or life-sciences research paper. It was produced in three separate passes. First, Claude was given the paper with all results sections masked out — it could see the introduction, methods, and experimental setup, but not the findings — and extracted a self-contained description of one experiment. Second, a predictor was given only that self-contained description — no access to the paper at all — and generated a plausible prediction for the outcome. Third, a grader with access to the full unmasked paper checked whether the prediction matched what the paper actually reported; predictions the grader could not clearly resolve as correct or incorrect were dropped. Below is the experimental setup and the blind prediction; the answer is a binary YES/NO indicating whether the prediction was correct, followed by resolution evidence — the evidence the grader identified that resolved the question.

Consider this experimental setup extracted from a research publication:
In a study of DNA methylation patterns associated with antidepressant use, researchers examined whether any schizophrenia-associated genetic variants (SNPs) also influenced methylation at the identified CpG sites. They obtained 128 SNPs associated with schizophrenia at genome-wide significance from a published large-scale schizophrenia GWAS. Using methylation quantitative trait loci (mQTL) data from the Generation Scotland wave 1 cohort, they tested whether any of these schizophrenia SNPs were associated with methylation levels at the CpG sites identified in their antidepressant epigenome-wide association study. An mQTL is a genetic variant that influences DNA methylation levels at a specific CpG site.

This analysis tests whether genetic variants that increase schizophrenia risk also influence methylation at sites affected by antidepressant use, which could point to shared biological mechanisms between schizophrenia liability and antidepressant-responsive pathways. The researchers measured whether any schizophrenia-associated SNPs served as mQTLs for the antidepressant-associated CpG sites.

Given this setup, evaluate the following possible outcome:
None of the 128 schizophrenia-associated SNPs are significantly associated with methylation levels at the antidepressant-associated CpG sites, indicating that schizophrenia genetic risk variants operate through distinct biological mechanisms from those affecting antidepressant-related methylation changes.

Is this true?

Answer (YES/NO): NO